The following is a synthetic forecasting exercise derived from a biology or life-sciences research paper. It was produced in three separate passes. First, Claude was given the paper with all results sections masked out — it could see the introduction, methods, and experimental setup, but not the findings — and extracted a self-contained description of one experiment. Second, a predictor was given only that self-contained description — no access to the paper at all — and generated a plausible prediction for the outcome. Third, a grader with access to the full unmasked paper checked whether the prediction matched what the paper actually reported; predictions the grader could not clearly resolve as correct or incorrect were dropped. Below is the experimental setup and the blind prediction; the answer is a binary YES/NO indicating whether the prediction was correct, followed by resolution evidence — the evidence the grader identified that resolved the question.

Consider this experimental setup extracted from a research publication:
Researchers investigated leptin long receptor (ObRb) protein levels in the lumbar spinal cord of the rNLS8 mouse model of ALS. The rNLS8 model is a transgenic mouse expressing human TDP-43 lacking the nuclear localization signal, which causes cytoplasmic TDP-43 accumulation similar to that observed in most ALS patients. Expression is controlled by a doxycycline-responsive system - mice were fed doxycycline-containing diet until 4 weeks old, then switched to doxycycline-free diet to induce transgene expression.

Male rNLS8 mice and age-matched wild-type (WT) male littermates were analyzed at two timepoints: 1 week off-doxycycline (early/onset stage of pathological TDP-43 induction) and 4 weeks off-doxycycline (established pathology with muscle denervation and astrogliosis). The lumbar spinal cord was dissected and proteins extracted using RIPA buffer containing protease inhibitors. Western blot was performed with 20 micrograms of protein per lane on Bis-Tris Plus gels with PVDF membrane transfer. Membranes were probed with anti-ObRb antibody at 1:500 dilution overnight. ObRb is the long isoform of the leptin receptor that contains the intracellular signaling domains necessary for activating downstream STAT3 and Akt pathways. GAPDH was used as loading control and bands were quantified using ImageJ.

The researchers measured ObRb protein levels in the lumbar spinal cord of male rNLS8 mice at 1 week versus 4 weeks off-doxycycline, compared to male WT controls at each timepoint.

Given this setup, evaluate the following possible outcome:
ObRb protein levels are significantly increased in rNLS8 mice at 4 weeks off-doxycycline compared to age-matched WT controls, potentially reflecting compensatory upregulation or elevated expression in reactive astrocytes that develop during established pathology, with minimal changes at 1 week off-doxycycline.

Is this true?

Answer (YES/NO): NO